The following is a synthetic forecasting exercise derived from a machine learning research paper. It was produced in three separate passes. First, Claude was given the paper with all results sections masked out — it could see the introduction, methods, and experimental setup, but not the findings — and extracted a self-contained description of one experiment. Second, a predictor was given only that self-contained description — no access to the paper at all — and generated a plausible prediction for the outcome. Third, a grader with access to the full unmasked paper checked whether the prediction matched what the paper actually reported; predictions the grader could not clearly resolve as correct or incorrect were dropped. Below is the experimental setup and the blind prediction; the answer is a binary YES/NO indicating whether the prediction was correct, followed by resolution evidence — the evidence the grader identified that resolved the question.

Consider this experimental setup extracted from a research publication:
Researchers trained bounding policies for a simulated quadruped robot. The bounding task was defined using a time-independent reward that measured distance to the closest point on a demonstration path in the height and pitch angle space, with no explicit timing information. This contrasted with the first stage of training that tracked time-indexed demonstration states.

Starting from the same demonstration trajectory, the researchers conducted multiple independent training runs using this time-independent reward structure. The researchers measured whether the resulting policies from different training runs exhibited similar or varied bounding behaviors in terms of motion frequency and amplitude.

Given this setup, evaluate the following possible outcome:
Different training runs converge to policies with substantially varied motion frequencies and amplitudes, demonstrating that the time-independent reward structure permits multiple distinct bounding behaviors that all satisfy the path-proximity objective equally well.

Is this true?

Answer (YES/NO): YES